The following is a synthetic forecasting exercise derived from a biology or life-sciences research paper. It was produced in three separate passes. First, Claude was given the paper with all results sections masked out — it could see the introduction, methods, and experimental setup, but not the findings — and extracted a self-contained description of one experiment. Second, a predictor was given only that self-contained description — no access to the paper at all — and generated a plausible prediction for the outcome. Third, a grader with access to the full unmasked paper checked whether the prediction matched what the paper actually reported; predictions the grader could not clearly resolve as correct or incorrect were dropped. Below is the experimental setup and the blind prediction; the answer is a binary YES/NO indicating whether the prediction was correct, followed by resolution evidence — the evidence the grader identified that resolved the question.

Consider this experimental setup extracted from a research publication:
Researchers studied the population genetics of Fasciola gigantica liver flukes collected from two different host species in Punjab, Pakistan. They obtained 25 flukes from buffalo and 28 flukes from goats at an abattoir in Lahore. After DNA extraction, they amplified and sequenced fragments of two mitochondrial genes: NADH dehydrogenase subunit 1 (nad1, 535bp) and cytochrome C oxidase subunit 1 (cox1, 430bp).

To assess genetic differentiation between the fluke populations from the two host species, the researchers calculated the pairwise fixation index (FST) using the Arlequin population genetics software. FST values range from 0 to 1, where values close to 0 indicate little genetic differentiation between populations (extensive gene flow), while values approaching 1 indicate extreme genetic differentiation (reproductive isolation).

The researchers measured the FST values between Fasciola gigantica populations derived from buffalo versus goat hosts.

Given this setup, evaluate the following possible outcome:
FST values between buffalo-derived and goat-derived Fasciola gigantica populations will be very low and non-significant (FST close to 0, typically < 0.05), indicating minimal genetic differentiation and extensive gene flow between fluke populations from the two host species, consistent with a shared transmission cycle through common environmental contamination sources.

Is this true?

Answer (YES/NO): NO